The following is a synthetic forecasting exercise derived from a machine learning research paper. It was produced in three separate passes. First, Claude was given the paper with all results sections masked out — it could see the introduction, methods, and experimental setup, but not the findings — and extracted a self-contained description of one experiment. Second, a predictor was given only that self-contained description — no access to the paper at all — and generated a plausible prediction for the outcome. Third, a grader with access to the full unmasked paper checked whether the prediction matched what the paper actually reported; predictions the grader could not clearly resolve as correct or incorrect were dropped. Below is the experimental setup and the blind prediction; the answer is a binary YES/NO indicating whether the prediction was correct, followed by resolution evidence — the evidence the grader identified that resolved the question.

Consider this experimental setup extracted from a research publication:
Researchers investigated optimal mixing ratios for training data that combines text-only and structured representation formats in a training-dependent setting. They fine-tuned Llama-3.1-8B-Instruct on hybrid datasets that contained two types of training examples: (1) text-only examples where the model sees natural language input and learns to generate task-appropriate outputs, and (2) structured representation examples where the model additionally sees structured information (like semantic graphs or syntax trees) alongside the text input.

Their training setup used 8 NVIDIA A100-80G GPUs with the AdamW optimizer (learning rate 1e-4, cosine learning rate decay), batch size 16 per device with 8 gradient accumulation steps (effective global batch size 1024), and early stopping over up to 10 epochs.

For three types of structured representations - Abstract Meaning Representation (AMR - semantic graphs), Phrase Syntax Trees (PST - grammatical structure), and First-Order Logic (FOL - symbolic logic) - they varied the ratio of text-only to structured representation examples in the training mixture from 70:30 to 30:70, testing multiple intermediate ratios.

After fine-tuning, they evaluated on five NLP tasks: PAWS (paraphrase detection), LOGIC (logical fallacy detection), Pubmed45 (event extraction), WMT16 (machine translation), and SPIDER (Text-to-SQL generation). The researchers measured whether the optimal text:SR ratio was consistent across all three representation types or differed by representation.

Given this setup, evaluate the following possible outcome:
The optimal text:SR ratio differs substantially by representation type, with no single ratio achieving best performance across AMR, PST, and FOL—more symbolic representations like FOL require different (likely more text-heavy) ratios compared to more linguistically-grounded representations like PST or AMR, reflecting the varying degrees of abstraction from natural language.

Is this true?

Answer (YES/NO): NO